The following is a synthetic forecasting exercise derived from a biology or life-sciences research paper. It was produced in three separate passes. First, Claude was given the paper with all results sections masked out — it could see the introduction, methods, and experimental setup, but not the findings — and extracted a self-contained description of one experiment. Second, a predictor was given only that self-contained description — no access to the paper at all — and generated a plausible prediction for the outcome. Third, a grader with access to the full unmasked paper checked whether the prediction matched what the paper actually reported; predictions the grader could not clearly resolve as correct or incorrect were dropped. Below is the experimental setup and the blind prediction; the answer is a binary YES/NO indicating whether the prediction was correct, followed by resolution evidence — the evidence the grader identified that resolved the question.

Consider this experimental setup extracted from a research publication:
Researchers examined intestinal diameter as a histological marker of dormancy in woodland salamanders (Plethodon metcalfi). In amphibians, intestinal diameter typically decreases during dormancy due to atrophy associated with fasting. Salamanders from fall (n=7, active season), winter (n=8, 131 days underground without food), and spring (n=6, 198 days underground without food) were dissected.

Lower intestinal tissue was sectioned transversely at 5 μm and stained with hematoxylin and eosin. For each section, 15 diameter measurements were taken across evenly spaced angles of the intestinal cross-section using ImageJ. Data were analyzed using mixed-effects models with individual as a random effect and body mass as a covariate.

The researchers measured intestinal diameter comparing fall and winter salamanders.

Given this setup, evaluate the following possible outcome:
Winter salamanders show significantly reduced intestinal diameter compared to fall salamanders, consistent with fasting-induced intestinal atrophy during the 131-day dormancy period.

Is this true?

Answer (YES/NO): YES